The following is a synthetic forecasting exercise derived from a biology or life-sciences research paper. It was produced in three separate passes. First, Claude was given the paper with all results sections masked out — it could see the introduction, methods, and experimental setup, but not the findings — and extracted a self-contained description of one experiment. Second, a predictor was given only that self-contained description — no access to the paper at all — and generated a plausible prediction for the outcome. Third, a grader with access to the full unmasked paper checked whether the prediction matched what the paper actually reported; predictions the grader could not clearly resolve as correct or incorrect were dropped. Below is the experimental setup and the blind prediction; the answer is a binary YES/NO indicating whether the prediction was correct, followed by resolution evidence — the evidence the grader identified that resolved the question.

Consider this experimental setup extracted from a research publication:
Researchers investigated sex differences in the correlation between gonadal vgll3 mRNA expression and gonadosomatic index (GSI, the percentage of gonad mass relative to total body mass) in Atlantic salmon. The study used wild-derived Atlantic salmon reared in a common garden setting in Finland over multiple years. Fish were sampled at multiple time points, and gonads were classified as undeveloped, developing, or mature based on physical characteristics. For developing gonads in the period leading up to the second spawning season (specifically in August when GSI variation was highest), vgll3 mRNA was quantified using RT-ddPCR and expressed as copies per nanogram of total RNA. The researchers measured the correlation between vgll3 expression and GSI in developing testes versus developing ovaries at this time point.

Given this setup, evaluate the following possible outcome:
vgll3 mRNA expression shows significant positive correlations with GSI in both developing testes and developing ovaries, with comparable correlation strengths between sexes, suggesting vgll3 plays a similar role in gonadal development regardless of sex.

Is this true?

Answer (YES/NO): NO